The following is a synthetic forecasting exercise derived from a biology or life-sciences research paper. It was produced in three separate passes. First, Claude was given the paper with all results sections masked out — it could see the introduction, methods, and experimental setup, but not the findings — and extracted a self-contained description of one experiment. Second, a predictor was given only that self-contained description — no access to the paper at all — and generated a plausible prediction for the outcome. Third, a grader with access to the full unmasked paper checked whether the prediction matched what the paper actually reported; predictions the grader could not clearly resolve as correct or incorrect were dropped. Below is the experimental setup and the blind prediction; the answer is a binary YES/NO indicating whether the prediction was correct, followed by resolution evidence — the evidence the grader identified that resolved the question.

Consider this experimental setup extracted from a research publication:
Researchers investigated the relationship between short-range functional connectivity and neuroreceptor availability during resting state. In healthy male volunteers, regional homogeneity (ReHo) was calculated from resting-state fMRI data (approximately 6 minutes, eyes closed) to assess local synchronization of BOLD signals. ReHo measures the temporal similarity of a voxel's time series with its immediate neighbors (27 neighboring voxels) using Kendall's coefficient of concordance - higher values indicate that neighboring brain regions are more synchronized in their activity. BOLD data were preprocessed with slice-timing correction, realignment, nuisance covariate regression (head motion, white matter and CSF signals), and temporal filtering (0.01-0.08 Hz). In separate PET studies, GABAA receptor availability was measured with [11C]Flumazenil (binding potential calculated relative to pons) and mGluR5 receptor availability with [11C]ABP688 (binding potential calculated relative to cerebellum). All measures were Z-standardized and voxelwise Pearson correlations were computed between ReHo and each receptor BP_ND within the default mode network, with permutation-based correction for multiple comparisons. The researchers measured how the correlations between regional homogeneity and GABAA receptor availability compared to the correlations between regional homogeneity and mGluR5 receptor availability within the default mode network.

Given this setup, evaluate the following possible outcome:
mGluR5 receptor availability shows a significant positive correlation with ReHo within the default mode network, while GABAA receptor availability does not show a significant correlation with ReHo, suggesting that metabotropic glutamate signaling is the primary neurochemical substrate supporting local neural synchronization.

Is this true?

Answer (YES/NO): NO